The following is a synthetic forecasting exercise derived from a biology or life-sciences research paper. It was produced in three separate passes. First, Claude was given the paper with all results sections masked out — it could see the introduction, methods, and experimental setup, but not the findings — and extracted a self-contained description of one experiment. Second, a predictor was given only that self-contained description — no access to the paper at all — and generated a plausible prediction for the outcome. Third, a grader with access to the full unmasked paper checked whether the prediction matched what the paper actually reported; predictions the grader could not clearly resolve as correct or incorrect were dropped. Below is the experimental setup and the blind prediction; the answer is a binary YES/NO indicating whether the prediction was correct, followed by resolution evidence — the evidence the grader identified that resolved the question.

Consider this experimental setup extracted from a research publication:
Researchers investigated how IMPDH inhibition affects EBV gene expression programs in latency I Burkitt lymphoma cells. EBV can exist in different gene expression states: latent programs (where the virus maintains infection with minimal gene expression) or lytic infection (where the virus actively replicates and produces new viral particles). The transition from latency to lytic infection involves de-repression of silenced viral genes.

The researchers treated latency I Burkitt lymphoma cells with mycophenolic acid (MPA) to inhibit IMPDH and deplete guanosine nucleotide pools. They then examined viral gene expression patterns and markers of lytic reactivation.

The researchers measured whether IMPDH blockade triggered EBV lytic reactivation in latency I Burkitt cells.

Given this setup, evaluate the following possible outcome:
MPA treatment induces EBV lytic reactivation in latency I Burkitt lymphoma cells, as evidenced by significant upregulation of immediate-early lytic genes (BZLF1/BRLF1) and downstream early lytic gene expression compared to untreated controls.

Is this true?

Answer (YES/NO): YES